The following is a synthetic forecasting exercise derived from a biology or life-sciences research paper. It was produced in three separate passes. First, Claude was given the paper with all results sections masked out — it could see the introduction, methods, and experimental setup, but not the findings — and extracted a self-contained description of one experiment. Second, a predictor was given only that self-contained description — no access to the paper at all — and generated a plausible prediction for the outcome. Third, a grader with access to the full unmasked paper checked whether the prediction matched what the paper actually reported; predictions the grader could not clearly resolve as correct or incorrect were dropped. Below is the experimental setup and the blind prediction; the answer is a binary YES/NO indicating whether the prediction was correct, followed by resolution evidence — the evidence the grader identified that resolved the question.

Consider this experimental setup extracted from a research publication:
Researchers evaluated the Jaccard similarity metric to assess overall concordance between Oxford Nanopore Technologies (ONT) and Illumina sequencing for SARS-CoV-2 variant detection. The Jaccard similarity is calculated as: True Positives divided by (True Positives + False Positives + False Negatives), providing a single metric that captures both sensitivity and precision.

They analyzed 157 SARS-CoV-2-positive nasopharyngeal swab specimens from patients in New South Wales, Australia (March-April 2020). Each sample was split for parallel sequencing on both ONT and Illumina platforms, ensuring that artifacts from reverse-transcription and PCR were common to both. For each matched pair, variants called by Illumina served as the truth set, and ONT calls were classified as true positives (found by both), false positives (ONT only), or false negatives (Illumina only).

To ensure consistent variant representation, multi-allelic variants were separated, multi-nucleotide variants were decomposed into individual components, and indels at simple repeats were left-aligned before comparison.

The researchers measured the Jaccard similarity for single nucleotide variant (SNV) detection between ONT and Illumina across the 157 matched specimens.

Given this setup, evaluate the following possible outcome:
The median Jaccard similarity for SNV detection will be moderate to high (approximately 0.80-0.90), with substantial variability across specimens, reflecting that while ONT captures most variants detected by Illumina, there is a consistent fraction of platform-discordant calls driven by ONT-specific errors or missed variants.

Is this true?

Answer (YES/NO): NO